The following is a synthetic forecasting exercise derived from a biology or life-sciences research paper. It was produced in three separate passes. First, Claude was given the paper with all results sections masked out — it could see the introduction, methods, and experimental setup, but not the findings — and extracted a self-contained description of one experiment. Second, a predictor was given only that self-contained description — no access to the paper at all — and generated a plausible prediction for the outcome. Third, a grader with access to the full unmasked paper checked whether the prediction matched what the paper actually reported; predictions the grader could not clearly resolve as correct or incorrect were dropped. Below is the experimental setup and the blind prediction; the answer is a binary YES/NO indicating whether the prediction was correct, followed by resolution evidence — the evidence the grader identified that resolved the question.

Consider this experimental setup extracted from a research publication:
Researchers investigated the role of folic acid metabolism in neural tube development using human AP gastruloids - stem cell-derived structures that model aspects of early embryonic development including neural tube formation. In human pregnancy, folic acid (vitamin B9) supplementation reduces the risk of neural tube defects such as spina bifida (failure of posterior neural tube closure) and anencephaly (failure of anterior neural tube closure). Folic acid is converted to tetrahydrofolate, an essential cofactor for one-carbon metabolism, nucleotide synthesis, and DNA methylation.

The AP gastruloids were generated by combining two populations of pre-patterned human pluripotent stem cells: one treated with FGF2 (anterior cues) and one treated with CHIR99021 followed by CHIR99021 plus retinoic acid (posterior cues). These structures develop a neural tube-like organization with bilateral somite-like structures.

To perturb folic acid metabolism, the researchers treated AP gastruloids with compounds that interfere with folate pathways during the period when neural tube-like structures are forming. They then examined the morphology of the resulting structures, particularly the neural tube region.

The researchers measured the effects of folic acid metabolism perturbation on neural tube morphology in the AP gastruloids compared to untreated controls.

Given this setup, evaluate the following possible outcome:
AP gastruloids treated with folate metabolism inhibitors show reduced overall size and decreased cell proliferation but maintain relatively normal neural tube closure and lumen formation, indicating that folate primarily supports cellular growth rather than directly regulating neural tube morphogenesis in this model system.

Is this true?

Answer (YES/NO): NO